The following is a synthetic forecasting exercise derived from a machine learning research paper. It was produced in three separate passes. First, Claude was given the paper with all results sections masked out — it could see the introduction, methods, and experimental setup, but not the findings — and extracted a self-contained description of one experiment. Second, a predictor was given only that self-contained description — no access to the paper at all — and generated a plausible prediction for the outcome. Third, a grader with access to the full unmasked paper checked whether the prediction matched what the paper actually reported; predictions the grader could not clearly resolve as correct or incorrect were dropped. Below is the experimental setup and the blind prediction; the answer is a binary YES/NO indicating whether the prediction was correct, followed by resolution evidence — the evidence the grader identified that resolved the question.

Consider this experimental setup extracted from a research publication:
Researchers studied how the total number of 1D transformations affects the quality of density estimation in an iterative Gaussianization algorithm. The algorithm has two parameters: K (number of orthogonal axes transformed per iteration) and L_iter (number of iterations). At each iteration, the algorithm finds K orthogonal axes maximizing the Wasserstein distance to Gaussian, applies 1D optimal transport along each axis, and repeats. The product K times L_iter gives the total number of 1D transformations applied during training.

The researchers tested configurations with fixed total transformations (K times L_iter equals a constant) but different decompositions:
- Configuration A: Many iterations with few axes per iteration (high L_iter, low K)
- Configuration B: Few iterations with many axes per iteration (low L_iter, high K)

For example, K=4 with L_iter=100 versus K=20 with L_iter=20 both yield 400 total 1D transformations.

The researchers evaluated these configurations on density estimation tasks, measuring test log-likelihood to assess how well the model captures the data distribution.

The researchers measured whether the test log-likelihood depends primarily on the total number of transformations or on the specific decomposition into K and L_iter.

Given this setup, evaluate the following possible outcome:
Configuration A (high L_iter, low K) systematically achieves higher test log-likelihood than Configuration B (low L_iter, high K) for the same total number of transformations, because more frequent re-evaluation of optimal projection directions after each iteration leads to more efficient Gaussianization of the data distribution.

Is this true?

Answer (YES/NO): NO